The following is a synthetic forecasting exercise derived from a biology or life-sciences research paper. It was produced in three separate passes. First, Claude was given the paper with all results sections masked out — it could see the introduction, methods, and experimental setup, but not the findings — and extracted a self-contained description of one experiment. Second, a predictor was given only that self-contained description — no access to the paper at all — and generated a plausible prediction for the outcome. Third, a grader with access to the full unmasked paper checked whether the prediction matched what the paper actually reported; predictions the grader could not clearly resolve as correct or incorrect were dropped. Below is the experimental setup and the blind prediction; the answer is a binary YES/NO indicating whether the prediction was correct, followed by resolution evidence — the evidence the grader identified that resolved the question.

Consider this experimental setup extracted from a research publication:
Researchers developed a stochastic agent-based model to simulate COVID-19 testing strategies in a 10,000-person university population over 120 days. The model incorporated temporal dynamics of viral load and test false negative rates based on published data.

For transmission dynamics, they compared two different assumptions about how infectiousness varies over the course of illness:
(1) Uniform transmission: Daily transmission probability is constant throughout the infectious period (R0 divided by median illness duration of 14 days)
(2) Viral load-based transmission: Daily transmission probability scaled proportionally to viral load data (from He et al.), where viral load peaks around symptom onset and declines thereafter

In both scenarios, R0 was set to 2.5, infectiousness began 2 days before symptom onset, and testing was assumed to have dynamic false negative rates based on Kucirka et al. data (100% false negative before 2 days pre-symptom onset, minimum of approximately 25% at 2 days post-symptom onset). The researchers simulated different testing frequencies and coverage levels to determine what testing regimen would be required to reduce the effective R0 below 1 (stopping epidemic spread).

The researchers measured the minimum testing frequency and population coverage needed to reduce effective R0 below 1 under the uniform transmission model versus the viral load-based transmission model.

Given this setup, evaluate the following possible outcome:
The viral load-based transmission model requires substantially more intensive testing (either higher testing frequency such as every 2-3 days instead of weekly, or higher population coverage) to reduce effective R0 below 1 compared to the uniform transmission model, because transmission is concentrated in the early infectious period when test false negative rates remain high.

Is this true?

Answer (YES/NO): YES